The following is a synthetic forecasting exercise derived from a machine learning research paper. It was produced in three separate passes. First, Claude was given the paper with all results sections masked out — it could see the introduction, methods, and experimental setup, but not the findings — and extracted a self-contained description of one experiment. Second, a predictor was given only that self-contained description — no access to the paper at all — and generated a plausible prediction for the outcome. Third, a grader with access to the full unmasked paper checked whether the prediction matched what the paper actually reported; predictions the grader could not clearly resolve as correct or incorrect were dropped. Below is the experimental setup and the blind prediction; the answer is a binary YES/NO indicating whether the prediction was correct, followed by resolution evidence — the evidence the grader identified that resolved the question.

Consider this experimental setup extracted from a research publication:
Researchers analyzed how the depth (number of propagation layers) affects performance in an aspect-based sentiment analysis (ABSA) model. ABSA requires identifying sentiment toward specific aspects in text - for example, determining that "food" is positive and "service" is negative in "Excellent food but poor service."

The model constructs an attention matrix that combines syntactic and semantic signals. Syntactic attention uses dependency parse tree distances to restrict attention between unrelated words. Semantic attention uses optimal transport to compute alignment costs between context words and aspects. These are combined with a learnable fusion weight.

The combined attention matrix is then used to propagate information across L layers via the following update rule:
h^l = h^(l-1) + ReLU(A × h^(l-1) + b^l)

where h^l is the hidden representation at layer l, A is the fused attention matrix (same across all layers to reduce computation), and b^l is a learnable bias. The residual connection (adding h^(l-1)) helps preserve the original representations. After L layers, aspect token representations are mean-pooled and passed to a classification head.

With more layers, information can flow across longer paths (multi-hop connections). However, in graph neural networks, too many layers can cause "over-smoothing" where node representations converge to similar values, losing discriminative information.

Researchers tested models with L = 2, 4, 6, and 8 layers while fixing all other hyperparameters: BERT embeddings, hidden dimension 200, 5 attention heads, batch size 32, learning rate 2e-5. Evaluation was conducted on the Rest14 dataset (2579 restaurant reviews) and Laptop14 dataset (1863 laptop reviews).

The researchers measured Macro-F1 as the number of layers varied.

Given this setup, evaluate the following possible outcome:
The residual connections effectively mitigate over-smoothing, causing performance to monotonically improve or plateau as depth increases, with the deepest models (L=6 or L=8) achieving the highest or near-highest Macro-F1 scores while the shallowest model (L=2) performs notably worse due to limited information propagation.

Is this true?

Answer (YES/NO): NO